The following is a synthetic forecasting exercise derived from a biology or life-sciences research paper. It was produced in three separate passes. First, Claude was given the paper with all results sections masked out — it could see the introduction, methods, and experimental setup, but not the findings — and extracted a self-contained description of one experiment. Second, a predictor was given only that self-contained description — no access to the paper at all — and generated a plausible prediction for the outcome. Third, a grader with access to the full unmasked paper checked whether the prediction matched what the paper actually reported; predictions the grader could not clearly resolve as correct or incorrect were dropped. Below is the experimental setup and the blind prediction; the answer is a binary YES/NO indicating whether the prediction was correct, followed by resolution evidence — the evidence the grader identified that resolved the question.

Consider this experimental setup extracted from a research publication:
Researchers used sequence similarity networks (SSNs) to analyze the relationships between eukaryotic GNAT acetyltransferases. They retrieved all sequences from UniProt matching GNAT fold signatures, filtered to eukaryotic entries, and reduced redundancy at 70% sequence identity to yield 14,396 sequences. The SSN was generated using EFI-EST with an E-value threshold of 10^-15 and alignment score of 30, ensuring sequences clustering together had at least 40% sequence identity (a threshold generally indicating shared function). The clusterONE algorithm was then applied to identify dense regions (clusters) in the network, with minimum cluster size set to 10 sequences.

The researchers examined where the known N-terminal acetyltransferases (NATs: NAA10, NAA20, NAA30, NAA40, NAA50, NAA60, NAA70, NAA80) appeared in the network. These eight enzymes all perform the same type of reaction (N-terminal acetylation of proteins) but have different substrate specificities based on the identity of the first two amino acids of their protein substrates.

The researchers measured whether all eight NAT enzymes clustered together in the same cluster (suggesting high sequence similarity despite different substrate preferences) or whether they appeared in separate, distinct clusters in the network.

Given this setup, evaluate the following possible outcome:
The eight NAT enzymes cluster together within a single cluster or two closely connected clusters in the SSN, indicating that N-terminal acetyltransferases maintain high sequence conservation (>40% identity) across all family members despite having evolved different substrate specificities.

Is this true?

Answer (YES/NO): NO